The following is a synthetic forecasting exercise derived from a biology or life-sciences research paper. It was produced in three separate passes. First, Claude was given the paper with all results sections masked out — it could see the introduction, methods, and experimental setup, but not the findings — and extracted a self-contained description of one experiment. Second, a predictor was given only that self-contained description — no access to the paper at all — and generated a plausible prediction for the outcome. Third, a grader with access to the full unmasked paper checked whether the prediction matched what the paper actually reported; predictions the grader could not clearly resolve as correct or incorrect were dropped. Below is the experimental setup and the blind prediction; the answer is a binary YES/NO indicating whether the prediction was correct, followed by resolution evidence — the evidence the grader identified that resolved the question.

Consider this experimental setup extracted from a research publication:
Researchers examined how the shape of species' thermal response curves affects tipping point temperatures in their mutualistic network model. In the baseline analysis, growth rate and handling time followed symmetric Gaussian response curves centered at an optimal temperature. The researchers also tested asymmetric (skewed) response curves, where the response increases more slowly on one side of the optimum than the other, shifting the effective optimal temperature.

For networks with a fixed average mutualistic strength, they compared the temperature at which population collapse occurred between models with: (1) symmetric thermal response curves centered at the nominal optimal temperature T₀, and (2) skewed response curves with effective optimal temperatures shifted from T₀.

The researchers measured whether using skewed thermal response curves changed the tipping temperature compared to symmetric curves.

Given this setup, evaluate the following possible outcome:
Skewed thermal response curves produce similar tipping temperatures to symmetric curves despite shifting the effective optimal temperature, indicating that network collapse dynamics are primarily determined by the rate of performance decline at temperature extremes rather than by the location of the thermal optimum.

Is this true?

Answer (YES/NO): NO